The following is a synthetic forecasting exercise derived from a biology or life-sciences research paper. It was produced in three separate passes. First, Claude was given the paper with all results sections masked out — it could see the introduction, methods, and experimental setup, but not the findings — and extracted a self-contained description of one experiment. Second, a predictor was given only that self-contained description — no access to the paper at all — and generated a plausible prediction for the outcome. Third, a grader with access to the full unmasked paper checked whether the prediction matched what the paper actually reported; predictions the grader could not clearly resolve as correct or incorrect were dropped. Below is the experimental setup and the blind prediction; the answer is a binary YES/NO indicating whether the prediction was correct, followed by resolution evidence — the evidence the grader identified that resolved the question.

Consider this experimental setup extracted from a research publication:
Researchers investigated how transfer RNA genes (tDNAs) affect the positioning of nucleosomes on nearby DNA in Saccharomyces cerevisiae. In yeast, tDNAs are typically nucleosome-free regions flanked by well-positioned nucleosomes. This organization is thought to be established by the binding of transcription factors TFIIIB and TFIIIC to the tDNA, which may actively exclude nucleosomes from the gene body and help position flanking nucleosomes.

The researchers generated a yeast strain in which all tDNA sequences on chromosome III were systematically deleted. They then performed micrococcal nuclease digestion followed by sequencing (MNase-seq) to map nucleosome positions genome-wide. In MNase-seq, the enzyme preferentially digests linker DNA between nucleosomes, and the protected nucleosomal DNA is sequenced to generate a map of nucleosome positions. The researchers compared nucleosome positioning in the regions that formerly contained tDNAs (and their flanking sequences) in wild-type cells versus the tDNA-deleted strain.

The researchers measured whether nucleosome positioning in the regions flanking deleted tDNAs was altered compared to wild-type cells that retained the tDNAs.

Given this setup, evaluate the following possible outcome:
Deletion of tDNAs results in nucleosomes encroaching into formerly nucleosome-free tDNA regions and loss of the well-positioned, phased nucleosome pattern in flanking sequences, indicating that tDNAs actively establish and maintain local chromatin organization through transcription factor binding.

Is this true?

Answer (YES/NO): YES